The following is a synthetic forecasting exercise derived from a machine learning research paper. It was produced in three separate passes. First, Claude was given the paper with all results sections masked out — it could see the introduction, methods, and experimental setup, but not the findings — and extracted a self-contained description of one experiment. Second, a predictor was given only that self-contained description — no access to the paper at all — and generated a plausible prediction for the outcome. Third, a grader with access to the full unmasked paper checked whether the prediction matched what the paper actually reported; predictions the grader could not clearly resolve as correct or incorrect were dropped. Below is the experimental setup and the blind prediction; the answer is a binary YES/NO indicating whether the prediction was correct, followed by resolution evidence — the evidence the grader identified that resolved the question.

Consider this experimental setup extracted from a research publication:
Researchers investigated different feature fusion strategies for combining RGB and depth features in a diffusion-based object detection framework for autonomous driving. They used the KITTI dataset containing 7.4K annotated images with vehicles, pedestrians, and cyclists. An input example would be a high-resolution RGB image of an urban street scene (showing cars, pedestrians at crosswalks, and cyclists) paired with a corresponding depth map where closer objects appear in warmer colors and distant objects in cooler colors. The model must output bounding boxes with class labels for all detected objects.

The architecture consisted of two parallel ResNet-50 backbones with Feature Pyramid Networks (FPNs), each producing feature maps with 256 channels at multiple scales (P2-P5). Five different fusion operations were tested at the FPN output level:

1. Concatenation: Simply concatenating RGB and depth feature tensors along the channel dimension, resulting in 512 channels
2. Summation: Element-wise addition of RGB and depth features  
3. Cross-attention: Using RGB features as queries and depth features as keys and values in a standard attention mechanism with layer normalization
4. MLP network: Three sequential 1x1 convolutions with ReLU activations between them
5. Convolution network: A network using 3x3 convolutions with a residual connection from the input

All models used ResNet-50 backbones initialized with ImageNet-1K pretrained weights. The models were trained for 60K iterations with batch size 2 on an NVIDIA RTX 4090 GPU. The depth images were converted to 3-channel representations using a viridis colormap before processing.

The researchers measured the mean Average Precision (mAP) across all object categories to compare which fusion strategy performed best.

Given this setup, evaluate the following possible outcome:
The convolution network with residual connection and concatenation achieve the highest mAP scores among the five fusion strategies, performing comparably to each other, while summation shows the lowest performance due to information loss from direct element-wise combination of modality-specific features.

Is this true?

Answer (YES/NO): NO